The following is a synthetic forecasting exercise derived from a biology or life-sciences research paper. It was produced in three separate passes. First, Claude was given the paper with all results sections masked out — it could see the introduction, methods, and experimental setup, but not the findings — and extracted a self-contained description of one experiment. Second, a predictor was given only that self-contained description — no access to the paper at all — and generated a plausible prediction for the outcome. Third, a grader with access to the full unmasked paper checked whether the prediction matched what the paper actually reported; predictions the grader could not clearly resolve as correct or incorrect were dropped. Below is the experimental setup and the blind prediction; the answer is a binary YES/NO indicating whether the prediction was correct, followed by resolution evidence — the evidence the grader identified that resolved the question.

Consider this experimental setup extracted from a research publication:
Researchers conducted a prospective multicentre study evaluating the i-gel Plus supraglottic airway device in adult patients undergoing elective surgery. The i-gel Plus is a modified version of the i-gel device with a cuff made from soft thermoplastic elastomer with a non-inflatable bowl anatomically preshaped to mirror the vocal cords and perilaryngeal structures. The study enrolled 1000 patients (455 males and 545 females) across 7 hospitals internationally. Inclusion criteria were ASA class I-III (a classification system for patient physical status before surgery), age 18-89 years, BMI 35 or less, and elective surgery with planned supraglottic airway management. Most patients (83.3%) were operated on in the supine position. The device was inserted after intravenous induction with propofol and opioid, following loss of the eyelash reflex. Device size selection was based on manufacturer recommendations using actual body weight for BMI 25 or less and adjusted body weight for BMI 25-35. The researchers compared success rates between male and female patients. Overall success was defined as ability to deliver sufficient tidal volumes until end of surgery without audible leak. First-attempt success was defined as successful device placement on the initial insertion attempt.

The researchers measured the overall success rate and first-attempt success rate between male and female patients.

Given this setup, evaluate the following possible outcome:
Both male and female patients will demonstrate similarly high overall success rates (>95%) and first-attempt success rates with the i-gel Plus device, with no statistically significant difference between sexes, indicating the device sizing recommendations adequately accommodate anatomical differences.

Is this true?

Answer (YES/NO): NO